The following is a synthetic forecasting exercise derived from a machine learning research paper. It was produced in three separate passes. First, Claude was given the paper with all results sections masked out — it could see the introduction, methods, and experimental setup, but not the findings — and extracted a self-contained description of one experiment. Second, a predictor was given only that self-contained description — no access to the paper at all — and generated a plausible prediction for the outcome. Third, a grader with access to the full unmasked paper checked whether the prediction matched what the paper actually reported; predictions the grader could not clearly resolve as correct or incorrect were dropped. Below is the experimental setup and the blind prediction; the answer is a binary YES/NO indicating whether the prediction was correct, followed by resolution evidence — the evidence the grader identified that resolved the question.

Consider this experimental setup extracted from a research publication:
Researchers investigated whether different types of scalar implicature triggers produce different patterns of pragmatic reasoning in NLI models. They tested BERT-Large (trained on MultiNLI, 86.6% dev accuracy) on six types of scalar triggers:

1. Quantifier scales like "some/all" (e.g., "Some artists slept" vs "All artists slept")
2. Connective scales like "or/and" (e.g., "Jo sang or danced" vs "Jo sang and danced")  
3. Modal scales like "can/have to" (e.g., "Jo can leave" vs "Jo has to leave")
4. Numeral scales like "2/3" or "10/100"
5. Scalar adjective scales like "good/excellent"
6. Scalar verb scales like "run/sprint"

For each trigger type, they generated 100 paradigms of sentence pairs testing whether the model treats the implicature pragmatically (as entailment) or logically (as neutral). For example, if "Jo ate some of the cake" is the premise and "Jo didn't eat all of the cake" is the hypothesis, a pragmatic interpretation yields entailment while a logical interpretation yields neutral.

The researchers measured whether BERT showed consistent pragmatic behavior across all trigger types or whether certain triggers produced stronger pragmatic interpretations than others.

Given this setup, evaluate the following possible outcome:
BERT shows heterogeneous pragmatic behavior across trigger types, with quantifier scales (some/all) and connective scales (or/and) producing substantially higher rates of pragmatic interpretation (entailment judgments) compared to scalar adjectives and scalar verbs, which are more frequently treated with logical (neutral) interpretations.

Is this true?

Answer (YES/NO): NO